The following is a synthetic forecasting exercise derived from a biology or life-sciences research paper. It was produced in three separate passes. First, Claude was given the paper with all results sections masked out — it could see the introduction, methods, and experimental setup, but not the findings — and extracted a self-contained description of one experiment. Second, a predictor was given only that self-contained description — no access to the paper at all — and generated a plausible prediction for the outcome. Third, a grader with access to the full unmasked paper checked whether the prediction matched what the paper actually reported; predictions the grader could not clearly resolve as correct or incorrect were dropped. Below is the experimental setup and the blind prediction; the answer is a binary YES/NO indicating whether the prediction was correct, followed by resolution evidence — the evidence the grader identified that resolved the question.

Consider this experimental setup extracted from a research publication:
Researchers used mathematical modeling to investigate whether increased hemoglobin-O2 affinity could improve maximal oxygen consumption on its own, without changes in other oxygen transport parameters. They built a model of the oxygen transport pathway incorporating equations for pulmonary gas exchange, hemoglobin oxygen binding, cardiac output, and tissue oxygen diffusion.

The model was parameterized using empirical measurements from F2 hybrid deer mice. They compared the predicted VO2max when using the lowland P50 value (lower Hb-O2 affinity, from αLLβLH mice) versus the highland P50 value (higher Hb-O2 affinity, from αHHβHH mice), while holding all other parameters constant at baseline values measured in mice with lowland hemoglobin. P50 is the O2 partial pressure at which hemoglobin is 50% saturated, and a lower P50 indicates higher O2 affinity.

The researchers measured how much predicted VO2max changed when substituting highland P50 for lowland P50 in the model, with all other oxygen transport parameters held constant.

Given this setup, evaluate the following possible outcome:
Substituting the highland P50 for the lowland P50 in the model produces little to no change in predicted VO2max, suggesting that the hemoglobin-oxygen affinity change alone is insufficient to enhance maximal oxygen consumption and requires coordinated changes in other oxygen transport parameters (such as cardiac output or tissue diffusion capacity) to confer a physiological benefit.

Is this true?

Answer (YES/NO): YES